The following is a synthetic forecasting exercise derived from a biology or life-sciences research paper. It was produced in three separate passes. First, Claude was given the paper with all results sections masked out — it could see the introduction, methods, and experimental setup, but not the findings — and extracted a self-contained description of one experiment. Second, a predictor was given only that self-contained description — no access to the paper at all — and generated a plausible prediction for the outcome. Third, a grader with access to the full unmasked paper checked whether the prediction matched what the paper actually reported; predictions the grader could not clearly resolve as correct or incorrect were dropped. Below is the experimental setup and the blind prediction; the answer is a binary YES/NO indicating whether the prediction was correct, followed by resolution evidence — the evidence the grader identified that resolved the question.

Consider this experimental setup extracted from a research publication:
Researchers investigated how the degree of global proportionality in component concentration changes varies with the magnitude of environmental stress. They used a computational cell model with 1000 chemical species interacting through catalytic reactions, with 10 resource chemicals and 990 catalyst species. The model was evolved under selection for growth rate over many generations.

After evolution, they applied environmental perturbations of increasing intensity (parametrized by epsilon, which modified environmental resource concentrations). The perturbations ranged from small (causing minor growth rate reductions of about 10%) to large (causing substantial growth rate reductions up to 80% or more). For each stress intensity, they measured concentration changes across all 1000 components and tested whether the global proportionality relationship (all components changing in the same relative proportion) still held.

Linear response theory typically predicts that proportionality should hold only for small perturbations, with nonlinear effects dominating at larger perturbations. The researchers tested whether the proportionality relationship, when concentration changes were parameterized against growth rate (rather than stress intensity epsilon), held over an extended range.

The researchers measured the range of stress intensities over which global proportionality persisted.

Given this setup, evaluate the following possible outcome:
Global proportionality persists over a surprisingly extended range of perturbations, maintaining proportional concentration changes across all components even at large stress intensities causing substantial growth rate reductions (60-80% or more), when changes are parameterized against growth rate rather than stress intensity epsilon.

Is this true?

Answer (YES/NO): YES